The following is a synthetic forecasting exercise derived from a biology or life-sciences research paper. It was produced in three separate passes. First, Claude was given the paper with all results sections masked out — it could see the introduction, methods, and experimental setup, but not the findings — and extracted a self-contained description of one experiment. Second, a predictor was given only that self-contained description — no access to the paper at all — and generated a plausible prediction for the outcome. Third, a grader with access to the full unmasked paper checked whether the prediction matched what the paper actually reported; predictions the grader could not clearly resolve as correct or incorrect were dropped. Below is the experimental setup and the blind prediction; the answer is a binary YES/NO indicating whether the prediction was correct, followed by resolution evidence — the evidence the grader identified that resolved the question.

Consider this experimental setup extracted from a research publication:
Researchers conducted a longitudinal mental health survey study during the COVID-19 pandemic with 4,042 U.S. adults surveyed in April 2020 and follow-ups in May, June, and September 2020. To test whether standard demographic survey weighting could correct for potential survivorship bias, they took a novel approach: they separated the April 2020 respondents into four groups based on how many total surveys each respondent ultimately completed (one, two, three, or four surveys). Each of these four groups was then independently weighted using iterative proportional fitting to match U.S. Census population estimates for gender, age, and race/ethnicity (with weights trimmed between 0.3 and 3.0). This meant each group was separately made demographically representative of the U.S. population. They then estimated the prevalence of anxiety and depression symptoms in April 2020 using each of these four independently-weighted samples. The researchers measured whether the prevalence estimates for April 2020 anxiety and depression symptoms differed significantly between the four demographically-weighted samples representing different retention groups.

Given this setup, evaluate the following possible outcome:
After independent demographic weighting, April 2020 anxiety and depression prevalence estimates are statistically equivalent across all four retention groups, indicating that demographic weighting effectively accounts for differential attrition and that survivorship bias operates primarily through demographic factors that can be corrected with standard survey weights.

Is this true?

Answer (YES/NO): NO